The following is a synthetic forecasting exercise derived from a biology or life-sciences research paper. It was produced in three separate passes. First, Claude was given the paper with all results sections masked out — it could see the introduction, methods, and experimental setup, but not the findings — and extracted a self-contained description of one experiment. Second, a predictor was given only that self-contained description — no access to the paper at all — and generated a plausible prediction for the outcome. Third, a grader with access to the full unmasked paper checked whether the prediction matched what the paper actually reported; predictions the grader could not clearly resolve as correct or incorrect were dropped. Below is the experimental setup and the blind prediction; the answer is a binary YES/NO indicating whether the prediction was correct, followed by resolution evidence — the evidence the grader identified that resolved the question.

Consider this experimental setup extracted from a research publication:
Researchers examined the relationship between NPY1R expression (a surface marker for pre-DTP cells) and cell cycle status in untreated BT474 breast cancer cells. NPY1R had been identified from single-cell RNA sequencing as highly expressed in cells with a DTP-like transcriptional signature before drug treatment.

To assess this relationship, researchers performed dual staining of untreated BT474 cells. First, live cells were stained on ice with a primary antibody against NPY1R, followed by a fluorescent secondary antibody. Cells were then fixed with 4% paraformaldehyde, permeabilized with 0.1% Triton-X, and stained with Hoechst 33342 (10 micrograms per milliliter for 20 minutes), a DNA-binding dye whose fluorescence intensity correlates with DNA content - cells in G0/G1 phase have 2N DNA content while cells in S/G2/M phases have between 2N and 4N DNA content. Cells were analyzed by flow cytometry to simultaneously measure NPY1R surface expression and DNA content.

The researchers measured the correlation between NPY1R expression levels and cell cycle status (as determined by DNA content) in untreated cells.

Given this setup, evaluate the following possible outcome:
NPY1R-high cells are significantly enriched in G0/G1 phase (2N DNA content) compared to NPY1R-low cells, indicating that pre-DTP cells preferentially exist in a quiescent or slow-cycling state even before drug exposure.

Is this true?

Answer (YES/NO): YES